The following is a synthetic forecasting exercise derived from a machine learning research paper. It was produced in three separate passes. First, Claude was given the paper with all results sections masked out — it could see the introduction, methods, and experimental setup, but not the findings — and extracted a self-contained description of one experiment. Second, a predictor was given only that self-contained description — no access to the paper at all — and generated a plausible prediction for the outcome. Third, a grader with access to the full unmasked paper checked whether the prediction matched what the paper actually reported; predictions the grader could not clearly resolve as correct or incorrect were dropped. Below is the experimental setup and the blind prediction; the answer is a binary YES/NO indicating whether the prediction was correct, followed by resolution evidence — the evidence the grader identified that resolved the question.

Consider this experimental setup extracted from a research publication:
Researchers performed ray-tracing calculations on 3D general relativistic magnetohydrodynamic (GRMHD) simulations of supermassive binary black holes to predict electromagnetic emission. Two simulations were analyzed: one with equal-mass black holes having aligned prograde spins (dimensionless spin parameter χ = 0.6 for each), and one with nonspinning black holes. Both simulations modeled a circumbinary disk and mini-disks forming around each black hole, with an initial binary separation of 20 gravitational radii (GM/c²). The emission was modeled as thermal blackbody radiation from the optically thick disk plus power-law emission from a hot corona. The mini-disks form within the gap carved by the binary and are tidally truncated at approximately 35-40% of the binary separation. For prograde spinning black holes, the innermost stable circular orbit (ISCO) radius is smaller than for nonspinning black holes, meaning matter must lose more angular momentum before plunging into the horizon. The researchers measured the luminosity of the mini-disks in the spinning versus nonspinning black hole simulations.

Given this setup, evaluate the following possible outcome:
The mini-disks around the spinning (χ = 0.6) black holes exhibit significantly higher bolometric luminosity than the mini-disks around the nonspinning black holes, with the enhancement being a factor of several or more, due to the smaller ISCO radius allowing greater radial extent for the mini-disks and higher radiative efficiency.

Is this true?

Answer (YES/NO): YES